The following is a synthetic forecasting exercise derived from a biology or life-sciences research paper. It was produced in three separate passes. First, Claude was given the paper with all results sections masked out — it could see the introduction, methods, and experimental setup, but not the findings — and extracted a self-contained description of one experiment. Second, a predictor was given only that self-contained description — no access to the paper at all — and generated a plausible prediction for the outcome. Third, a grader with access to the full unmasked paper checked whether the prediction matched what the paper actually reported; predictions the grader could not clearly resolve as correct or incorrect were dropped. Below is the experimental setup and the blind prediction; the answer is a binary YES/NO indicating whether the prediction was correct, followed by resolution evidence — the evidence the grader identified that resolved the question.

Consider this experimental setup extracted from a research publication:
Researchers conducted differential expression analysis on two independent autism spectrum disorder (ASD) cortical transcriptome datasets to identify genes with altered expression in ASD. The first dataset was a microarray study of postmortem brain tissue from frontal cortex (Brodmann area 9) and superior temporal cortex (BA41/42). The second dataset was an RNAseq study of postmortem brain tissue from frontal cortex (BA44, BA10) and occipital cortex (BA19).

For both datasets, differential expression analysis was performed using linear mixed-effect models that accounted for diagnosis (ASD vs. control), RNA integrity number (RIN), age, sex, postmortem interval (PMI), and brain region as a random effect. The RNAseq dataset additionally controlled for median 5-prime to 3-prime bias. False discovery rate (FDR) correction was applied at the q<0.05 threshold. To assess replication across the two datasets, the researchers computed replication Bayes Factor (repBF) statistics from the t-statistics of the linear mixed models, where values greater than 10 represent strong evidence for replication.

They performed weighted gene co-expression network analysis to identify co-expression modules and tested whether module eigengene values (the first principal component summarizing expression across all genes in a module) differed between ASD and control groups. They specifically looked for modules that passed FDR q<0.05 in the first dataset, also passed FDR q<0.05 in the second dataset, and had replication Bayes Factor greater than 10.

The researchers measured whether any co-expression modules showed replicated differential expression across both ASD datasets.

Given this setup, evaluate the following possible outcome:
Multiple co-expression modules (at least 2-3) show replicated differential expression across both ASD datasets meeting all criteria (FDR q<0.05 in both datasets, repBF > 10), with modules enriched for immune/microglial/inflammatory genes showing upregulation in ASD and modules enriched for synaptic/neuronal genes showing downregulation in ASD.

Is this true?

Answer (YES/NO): NO